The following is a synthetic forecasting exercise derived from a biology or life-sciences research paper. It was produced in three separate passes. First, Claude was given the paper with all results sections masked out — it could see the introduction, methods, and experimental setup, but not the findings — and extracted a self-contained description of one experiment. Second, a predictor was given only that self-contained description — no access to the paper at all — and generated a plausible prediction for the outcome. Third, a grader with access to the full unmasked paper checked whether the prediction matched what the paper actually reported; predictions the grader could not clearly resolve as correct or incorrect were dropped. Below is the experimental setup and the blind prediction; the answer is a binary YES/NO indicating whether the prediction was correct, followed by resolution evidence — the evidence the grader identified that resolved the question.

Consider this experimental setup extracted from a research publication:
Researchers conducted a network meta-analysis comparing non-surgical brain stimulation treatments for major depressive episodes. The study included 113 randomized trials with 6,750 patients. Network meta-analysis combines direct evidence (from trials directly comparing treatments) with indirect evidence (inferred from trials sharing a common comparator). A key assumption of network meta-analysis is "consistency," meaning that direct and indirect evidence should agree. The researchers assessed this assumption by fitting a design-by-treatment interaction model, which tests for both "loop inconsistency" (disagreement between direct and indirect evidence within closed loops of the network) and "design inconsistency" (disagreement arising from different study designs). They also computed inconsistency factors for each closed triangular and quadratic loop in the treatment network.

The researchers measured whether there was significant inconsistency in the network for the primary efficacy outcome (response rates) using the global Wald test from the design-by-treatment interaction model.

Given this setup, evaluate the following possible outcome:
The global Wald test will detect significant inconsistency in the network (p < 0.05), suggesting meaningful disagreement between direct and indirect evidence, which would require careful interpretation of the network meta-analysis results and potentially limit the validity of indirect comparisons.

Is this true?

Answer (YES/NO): NO